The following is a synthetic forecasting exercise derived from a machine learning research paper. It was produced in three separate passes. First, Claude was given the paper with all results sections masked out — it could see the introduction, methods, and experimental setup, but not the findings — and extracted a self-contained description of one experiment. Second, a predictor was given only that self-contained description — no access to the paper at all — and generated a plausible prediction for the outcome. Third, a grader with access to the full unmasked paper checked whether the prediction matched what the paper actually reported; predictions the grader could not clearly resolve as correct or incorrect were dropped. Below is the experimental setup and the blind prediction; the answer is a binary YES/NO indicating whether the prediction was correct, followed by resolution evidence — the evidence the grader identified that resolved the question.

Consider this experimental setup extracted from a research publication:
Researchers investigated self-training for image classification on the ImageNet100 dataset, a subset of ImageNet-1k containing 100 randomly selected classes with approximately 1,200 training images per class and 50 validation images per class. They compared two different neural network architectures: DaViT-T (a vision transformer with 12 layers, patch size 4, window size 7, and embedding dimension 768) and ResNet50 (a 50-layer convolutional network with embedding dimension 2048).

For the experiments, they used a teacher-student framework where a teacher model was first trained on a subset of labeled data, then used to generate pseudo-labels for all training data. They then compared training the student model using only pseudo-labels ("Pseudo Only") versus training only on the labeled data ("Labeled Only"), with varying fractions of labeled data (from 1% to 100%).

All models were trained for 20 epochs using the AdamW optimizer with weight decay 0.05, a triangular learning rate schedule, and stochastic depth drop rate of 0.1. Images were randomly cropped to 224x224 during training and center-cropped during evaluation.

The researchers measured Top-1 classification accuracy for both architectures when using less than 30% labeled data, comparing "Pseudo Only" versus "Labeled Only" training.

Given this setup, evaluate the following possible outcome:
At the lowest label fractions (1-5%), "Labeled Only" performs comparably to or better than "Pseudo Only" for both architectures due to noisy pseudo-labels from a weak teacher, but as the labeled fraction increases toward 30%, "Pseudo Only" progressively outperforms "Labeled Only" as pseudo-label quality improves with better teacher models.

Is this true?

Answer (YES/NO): NO